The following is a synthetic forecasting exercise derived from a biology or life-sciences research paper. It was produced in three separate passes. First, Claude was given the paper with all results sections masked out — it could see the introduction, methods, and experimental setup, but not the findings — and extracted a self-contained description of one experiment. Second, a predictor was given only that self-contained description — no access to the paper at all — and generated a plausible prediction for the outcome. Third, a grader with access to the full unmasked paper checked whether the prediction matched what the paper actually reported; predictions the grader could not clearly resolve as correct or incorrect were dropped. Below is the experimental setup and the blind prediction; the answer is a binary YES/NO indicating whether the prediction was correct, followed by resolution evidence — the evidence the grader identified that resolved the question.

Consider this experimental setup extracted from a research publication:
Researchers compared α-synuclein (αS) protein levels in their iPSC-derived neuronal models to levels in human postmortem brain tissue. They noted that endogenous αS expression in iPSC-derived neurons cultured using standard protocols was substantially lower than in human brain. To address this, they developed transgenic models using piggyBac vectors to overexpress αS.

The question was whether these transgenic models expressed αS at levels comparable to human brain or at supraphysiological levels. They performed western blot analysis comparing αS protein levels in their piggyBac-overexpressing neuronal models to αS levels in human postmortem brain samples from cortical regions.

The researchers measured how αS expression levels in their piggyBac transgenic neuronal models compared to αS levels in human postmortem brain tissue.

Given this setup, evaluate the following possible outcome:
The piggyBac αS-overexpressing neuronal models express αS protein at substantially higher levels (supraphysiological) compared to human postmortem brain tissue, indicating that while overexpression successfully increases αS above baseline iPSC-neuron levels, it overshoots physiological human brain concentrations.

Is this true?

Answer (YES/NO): NO